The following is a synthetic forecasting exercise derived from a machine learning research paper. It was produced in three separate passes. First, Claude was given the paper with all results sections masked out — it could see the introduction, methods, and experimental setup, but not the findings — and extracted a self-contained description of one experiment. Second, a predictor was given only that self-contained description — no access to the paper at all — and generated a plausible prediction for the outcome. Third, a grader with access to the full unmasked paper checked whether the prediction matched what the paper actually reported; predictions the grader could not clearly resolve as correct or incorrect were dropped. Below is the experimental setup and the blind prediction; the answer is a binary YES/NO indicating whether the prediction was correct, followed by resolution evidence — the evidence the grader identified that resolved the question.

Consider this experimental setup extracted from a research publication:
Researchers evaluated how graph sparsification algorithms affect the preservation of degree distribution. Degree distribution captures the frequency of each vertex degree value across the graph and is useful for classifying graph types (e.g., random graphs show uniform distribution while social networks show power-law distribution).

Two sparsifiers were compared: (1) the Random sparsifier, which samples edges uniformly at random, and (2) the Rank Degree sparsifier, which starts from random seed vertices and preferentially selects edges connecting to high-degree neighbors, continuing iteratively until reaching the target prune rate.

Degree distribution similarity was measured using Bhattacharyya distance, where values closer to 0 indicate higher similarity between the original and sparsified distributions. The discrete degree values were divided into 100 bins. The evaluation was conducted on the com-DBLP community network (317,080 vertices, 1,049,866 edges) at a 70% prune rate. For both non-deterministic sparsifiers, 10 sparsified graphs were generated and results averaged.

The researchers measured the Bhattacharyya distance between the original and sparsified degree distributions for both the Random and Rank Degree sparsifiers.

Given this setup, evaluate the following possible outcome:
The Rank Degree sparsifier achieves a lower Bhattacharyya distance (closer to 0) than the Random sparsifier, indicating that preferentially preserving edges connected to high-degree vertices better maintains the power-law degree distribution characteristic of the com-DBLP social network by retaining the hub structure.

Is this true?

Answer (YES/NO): NO